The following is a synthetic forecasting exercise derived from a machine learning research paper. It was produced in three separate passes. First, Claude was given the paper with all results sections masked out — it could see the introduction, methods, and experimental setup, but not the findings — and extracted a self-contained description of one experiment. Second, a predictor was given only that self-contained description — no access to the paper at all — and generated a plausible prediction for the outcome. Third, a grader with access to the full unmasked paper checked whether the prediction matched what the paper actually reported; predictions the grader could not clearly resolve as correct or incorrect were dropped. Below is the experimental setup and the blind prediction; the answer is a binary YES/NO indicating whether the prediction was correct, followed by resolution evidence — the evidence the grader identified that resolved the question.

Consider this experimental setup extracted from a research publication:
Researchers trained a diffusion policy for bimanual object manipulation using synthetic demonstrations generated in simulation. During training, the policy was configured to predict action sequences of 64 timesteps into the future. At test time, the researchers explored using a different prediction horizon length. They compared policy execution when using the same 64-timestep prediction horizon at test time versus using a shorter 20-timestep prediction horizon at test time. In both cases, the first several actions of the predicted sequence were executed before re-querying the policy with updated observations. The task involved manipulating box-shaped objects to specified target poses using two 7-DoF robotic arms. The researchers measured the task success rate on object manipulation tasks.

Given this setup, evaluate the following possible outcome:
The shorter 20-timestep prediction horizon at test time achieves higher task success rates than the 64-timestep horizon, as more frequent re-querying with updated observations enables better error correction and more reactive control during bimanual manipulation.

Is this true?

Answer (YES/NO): NO